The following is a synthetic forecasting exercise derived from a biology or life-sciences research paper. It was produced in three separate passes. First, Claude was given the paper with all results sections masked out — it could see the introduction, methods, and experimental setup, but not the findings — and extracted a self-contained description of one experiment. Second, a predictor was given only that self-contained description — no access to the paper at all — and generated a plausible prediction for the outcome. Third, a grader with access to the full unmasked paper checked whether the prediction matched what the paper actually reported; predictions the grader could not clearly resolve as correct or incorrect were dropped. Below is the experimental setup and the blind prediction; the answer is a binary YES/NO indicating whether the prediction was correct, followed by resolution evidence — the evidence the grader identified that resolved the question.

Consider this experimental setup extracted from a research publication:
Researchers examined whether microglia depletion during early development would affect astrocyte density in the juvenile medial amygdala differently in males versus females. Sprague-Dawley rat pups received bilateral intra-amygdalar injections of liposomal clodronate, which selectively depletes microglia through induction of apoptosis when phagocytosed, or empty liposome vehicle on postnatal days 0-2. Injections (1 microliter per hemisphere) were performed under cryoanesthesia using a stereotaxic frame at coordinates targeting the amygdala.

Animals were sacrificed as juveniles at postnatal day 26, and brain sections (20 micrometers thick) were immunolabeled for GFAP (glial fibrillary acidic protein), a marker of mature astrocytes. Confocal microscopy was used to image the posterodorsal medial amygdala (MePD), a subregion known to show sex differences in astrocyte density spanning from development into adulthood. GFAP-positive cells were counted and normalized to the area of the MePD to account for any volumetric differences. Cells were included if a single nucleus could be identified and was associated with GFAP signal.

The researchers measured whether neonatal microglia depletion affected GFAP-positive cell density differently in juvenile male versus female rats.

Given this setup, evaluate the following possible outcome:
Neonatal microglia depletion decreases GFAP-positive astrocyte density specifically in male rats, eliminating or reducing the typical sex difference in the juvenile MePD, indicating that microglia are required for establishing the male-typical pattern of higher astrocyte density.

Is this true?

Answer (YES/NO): NO